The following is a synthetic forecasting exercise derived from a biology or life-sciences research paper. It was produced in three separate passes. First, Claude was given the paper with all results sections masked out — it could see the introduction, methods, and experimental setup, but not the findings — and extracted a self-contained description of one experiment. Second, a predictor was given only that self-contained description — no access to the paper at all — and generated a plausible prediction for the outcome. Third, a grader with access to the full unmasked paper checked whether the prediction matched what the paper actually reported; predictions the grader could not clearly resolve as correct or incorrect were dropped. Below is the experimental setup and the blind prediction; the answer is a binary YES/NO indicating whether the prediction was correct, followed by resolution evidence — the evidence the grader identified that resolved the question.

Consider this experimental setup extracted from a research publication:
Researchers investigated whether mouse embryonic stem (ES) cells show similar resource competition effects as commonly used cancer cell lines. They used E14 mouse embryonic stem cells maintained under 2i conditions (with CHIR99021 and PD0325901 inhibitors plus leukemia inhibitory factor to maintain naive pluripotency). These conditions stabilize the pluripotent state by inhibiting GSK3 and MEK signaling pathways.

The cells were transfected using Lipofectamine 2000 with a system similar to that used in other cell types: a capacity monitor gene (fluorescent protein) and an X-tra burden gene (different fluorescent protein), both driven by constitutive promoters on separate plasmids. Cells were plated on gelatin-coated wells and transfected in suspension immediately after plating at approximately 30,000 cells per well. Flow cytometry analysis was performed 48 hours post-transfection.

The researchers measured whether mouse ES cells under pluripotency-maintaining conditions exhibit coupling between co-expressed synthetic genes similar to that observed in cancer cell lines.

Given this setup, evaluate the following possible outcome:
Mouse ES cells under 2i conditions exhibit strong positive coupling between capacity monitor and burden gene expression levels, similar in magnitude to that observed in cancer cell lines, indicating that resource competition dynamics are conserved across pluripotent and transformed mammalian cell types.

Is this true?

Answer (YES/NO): NO